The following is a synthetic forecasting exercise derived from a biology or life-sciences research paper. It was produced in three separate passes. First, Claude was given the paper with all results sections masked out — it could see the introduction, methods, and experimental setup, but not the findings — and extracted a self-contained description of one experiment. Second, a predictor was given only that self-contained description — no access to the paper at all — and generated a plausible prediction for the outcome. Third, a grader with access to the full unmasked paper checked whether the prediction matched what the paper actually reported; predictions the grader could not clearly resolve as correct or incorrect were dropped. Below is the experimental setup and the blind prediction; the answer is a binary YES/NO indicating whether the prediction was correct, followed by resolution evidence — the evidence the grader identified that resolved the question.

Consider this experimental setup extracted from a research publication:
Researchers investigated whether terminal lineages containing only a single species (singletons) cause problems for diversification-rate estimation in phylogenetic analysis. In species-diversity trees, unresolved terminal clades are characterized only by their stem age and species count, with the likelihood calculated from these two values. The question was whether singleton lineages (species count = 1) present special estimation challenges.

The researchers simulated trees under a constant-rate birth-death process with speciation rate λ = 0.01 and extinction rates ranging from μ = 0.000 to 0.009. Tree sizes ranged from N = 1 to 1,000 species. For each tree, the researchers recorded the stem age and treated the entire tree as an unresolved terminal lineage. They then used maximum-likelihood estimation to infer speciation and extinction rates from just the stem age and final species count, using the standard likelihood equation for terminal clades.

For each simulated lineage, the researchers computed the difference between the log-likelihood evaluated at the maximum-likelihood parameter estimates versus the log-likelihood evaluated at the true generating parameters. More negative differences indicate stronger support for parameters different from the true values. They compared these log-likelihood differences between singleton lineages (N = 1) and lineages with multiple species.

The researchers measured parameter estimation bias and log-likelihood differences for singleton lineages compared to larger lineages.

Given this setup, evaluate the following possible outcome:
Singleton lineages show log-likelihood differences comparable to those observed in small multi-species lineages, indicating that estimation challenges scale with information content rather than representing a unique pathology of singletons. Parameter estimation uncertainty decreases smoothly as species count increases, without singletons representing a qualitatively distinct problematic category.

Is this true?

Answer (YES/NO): NO